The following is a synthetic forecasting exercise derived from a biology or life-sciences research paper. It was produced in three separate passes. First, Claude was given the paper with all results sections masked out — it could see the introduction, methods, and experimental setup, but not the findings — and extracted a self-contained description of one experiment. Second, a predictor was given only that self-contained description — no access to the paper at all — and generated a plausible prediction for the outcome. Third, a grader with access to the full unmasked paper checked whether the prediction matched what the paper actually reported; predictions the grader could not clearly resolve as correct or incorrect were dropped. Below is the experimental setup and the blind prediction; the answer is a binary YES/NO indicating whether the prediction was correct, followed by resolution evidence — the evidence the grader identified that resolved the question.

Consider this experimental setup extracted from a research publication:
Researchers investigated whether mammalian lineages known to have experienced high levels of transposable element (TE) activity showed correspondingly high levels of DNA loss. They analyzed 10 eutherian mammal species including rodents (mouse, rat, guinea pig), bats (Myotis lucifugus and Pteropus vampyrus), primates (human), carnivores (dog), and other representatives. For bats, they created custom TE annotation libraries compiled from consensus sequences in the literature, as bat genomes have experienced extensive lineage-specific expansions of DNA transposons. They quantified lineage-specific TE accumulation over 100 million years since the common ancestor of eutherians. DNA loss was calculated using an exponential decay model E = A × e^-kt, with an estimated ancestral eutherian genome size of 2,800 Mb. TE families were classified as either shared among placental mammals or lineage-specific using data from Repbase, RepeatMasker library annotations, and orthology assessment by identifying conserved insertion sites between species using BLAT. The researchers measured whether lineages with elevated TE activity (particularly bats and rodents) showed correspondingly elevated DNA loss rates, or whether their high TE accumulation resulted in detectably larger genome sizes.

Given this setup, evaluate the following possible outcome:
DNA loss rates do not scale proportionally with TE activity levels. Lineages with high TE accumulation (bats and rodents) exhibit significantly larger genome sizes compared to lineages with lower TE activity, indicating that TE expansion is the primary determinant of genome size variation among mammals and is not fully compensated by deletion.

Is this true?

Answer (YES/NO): NO